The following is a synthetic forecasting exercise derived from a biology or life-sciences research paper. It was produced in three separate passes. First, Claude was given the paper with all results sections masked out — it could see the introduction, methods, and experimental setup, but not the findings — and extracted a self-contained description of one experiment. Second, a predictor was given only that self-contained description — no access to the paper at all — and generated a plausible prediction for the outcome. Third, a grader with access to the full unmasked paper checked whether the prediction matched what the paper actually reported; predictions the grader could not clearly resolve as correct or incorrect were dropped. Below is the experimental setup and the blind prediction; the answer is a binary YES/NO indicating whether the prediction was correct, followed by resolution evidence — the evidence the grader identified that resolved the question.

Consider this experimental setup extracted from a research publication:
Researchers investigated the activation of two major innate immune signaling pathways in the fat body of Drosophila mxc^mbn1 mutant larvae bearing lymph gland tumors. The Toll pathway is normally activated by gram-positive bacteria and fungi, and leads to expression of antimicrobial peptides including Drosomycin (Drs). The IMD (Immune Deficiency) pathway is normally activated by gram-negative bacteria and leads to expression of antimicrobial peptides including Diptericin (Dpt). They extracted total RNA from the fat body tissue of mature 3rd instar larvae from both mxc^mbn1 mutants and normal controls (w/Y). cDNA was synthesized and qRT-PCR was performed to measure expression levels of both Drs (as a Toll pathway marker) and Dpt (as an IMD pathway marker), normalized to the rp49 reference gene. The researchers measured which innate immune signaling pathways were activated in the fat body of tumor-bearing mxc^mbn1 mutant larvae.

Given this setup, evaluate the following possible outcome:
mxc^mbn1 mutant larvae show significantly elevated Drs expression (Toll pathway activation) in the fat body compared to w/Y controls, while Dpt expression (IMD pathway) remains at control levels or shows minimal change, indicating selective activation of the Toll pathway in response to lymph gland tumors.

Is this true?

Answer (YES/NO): NO